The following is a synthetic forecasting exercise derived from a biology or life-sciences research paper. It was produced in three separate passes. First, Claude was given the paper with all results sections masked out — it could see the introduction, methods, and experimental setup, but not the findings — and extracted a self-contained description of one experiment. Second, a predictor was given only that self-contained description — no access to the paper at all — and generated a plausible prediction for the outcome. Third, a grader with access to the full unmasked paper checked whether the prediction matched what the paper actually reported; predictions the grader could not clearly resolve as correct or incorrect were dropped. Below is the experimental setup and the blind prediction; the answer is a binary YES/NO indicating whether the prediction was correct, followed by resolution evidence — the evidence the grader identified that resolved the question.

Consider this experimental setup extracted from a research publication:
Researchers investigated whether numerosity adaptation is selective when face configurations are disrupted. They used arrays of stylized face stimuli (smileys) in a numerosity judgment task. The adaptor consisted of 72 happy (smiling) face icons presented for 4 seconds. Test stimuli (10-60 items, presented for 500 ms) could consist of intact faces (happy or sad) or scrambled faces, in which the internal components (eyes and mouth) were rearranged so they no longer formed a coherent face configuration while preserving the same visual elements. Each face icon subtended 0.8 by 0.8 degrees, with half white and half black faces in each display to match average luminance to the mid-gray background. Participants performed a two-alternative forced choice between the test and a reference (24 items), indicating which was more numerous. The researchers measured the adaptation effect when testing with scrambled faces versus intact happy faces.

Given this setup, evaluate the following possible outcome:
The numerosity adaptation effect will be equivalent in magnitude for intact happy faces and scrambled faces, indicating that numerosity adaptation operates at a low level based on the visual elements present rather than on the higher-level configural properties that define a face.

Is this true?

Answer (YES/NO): YES